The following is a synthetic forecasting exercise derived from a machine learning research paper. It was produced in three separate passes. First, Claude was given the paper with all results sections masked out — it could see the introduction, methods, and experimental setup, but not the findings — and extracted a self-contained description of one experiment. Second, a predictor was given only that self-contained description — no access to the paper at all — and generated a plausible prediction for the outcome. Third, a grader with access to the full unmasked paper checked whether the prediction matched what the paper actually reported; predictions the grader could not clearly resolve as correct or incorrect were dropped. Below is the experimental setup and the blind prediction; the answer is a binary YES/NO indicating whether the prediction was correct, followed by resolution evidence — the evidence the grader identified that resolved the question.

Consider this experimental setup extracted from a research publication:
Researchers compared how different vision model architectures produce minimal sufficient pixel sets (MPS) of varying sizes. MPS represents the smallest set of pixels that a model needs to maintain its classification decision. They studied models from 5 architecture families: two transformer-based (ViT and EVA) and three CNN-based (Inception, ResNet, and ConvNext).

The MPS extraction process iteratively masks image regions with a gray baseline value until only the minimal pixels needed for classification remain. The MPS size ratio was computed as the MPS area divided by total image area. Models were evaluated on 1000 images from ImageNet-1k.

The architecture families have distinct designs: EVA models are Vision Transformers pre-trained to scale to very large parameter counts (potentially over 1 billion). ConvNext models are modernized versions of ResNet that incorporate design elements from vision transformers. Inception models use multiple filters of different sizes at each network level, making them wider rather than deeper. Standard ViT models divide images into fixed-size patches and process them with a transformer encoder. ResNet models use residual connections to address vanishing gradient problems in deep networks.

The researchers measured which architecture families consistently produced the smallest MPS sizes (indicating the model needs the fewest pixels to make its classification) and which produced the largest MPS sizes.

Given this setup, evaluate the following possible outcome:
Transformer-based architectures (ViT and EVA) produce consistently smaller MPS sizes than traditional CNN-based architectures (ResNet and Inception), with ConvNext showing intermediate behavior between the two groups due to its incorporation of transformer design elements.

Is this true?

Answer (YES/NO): NO